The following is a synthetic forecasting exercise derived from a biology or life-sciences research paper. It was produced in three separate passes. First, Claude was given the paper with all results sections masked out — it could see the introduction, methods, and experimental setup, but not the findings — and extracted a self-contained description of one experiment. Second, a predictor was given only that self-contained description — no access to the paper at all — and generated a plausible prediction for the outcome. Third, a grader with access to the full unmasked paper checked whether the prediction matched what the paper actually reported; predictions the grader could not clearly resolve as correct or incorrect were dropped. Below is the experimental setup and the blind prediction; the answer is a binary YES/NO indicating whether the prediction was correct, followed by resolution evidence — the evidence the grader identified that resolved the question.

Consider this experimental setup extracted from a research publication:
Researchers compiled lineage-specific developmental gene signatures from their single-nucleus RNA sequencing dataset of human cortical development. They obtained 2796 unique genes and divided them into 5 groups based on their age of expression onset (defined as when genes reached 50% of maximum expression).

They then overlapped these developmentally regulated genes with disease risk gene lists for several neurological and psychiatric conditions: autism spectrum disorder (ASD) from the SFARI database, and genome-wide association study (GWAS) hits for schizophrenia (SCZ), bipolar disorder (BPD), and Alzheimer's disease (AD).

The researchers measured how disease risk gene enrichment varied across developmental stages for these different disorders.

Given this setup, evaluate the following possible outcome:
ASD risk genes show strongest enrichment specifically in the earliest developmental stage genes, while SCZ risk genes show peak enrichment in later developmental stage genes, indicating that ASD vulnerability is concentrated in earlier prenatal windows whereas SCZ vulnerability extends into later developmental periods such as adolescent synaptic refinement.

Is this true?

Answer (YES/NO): NO